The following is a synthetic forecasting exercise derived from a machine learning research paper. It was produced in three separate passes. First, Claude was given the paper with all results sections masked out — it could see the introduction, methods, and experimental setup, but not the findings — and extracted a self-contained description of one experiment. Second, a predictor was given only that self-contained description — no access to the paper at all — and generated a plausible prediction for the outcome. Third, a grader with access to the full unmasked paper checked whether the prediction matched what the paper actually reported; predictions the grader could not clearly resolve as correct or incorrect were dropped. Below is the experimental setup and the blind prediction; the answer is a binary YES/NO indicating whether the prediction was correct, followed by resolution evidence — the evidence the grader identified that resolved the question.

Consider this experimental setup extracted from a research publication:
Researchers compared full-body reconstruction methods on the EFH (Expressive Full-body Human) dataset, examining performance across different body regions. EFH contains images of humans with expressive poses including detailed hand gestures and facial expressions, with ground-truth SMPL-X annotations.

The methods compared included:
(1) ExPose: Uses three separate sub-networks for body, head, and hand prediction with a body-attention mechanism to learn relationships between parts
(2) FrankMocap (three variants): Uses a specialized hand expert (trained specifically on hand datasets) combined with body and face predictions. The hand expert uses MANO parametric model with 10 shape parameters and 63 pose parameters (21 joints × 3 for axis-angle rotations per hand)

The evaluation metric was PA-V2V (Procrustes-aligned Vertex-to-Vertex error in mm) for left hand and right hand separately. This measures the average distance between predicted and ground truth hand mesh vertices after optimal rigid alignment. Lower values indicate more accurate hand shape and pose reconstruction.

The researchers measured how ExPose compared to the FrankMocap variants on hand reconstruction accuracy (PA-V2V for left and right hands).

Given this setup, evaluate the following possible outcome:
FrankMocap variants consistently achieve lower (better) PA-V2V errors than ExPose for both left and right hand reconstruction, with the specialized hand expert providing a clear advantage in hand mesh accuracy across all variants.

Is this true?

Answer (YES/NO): YES